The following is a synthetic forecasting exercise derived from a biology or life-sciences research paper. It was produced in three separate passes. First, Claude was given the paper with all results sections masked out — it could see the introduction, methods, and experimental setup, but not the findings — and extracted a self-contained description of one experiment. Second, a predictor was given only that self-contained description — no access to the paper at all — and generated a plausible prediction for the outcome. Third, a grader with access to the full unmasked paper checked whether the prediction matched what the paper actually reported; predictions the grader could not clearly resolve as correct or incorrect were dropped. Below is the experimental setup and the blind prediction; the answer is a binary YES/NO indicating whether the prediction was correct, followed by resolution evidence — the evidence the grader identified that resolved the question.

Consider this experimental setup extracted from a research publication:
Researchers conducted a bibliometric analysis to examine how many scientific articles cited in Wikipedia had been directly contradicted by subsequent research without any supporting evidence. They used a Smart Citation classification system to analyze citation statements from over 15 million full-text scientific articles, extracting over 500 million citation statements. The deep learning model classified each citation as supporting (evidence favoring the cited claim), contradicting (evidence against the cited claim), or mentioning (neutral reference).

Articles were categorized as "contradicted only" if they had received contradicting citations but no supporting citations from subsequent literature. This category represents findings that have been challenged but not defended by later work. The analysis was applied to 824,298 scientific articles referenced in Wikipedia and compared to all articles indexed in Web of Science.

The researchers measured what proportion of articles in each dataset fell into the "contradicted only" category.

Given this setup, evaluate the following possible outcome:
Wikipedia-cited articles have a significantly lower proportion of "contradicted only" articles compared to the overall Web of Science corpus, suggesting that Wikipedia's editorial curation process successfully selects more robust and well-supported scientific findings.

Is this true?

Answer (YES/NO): NO